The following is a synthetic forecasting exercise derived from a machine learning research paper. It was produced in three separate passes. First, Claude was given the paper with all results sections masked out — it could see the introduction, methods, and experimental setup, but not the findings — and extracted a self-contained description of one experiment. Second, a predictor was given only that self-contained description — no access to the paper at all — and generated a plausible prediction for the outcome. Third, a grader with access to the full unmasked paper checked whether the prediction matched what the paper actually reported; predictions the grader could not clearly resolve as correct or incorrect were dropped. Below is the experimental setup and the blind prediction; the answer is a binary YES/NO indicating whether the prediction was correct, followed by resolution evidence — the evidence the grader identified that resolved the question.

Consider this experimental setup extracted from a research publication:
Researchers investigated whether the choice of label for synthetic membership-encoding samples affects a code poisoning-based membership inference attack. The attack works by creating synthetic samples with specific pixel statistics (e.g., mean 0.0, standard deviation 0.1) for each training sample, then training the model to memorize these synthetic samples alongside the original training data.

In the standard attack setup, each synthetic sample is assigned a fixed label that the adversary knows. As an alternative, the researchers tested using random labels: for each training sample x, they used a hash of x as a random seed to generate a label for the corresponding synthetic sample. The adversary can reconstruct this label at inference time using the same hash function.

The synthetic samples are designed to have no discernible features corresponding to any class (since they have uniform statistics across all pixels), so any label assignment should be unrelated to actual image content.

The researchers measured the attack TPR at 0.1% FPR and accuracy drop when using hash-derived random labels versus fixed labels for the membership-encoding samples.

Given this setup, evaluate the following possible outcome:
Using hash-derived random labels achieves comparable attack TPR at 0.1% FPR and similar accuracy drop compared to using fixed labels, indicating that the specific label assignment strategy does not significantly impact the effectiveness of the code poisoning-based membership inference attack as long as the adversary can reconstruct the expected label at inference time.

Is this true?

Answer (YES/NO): YES